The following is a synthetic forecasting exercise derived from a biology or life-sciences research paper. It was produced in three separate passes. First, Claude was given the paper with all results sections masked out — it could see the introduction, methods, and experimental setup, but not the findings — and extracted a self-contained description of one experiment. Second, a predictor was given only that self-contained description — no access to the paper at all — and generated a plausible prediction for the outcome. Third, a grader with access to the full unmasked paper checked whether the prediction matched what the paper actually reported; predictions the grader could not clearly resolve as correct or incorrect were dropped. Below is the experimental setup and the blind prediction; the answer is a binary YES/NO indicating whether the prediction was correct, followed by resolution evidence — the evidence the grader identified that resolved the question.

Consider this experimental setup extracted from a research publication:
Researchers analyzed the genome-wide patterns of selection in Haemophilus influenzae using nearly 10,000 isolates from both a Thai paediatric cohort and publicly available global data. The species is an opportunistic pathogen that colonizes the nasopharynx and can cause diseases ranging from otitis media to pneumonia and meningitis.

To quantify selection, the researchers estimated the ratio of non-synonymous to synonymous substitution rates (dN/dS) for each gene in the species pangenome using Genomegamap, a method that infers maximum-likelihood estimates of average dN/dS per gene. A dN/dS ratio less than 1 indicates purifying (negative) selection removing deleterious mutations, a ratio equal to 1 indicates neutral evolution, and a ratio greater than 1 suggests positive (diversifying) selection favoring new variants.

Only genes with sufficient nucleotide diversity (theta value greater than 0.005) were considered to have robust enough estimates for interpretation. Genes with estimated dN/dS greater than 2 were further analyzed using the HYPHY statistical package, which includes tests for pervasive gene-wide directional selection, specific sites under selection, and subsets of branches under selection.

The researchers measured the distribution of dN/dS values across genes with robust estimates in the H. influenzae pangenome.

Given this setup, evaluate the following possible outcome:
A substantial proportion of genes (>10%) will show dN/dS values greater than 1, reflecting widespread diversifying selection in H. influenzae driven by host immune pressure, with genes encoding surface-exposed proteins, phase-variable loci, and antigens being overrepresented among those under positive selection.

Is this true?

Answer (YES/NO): NO